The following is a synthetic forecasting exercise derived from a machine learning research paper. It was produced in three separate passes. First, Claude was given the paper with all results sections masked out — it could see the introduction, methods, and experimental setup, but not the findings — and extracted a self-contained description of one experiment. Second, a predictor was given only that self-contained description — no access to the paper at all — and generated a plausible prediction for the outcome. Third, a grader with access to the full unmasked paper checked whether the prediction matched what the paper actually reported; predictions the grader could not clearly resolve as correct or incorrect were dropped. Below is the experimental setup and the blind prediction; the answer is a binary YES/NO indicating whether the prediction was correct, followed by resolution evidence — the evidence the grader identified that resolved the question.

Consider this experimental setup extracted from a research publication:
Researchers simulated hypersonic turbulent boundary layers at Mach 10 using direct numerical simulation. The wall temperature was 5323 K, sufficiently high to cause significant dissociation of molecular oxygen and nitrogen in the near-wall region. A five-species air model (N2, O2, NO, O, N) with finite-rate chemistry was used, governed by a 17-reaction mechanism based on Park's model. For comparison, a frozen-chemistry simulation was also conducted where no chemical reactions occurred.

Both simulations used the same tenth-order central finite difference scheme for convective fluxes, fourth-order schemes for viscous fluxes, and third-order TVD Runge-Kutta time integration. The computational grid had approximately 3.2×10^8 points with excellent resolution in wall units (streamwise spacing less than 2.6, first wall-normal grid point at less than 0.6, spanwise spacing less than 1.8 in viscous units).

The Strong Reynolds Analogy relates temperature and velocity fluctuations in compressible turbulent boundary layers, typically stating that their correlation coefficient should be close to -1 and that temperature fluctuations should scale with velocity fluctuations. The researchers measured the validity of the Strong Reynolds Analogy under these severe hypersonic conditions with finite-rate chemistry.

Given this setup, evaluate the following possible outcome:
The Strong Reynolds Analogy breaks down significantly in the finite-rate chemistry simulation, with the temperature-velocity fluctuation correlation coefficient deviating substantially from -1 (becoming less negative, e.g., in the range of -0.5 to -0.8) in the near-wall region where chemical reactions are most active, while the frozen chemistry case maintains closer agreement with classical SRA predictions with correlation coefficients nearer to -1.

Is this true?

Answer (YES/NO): NO